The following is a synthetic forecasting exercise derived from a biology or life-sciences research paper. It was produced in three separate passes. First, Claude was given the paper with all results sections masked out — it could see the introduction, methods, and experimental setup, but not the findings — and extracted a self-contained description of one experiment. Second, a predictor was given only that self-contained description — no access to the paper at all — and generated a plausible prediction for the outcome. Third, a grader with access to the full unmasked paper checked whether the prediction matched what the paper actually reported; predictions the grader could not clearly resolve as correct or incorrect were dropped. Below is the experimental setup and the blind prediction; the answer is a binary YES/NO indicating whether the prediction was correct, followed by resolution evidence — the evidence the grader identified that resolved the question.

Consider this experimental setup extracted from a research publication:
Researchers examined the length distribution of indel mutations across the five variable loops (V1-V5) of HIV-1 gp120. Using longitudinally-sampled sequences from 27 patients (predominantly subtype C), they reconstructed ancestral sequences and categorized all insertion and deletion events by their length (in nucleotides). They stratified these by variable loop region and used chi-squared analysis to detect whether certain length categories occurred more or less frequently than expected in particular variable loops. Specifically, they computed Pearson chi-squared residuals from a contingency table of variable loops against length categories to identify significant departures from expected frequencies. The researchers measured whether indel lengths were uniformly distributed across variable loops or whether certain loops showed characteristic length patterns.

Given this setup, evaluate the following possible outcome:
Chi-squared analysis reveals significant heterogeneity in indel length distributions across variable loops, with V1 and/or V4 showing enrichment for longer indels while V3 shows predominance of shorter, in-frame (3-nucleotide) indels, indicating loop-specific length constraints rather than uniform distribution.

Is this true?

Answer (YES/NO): YES